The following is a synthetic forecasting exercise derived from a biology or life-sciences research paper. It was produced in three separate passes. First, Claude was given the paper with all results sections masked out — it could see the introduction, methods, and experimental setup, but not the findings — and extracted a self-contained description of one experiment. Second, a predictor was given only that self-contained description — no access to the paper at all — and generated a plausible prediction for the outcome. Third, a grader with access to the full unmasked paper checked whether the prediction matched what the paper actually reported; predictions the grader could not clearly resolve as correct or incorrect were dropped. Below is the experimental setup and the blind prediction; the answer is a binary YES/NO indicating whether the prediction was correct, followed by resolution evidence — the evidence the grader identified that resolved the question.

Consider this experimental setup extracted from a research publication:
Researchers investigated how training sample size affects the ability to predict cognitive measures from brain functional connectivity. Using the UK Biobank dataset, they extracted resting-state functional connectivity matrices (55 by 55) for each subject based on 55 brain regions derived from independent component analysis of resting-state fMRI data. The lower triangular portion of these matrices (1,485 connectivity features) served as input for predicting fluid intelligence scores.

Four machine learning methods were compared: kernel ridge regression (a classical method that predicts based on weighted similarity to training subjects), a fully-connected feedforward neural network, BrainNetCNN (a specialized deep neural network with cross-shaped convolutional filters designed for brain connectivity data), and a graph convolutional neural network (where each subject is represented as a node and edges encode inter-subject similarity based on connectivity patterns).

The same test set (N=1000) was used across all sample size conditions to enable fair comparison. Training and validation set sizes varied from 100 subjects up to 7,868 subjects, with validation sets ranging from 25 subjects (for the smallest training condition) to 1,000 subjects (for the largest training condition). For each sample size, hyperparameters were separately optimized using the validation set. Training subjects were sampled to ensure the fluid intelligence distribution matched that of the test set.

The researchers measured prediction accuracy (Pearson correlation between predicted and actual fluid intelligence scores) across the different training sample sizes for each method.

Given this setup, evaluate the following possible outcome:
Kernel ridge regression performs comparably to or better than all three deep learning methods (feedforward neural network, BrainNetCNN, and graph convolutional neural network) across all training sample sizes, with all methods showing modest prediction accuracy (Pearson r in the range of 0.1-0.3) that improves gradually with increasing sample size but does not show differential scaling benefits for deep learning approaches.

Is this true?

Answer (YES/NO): YES